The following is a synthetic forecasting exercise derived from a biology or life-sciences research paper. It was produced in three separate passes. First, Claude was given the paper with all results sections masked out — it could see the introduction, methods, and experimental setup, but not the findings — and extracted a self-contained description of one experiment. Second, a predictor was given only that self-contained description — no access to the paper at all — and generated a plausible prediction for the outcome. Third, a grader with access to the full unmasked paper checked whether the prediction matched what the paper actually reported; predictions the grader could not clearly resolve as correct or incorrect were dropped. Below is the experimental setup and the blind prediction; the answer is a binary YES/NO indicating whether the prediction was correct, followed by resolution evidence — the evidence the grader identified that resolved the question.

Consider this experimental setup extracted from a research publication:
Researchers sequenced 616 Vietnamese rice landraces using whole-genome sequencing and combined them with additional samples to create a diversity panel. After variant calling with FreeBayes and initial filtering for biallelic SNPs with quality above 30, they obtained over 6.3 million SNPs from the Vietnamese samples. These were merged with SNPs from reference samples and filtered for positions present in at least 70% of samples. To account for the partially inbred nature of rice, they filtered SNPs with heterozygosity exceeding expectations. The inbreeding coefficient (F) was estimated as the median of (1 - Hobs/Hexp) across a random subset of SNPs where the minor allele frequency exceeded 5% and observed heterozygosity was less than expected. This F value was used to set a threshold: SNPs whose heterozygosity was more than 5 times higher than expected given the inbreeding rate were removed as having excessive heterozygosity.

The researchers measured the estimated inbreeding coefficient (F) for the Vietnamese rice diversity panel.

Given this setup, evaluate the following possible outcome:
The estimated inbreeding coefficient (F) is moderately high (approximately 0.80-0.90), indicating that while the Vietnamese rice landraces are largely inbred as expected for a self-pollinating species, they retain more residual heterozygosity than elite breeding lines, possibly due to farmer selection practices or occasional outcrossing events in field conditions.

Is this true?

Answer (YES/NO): YES